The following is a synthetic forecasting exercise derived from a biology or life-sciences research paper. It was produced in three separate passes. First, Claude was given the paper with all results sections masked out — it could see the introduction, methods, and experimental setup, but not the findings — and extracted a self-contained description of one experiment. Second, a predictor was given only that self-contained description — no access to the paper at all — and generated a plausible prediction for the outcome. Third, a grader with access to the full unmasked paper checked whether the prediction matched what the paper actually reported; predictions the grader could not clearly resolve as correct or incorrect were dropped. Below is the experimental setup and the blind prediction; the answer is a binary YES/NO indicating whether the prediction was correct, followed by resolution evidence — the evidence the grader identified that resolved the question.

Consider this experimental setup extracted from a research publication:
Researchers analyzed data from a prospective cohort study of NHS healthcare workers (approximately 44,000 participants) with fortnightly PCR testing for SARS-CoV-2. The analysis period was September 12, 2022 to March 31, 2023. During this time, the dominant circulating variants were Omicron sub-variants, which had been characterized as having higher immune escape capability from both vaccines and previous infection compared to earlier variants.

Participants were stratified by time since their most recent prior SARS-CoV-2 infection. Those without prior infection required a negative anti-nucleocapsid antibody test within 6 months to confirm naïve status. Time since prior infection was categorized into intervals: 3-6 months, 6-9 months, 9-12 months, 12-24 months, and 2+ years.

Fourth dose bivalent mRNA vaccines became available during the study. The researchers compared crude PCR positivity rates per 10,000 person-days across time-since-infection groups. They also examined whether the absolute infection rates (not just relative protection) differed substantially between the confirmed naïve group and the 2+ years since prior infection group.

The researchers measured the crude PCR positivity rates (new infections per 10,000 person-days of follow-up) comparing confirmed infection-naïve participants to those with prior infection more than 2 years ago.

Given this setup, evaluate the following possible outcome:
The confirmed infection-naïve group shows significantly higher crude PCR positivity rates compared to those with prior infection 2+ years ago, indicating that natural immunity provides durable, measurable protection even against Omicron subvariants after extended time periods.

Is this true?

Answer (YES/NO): NO